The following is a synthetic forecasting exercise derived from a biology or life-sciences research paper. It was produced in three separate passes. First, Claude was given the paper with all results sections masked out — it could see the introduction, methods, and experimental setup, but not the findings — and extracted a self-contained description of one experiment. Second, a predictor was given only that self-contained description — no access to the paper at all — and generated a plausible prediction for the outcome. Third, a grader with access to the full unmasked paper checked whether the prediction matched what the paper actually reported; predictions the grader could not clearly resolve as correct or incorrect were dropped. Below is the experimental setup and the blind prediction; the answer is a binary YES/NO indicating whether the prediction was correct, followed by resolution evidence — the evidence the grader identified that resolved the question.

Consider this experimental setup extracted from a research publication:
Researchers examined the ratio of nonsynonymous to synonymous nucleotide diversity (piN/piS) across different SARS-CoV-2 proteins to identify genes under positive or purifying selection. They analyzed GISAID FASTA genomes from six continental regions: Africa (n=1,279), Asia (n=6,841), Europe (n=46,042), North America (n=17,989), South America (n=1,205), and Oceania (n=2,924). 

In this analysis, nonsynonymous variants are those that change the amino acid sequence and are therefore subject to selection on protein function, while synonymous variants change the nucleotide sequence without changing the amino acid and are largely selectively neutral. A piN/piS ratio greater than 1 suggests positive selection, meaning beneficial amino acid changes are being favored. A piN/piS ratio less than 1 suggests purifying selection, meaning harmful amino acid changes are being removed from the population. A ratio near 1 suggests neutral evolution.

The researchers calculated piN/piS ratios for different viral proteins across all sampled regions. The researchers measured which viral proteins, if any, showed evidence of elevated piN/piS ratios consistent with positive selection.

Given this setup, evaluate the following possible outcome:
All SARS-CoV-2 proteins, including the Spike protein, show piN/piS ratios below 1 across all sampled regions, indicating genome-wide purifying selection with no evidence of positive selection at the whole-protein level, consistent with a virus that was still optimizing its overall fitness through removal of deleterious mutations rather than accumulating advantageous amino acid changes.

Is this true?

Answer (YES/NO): NO